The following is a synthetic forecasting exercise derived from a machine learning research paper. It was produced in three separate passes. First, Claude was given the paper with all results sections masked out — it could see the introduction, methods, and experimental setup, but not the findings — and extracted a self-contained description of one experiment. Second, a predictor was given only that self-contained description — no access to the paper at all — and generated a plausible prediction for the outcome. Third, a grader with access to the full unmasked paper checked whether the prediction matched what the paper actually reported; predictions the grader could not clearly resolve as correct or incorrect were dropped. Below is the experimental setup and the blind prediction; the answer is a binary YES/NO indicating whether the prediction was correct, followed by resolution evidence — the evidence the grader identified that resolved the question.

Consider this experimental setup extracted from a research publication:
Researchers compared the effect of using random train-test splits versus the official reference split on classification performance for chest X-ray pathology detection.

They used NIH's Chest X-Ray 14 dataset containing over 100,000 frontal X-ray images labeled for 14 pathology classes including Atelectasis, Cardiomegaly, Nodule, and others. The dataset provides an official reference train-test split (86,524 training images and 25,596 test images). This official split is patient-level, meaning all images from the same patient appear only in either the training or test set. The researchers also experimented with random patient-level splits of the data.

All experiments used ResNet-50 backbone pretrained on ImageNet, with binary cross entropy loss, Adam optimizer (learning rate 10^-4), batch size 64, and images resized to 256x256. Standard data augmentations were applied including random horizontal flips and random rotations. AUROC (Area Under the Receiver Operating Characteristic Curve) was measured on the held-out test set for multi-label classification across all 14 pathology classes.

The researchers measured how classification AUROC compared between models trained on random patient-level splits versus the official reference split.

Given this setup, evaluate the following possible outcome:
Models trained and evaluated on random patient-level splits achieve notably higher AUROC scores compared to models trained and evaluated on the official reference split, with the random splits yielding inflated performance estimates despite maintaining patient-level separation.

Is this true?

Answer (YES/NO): NO